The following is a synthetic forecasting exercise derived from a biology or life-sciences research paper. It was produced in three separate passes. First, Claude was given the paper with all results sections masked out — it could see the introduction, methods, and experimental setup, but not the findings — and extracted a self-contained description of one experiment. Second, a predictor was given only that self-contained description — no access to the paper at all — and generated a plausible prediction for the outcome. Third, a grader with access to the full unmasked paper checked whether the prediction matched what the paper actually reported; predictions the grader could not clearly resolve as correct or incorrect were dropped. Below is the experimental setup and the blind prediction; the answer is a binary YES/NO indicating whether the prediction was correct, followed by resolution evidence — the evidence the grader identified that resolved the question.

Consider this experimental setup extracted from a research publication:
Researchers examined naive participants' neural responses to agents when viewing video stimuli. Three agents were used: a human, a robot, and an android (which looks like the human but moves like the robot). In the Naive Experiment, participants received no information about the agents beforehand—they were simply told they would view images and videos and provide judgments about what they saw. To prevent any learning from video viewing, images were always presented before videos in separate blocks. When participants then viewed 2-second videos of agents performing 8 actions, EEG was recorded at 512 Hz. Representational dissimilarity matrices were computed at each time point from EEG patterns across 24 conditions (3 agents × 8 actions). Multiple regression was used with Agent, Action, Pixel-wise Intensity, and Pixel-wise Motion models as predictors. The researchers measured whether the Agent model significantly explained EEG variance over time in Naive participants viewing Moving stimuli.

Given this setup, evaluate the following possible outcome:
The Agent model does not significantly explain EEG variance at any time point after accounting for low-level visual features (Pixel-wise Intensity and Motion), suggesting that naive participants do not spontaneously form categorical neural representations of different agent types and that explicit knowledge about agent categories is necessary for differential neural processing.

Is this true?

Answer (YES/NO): NO